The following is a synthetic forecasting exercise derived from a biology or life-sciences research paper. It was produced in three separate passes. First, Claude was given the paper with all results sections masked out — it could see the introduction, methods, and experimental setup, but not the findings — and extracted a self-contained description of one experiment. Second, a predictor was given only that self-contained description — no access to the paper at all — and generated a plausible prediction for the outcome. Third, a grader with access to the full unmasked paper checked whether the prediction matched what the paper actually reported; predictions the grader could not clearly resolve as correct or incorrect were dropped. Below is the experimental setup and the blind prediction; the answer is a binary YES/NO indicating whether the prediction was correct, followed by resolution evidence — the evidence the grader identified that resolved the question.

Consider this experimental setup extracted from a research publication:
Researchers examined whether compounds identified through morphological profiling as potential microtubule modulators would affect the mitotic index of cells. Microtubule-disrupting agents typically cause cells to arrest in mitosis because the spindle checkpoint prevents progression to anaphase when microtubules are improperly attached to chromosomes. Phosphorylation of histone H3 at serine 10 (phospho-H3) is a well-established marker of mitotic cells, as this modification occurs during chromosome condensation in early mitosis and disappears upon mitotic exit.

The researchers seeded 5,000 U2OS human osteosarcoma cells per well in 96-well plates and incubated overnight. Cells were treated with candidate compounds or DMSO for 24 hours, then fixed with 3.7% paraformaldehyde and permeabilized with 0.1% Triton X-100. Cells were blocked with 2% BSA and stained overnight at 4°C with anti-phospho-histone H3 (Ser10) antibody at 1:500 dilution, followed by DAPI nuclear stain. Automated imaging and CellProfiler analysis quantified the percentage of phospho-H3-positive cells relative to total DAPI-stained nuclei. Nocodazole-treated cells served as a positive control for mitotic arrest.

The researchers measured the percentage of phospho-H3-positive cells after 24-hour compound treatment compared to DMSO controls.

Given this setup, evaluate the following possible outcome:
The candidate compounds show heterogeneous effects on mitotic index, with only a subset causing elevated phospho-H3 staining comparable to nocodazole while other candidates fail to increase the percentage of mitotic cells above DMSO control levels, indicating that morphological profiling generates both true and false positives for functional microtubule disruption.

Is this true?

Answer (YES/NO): NO